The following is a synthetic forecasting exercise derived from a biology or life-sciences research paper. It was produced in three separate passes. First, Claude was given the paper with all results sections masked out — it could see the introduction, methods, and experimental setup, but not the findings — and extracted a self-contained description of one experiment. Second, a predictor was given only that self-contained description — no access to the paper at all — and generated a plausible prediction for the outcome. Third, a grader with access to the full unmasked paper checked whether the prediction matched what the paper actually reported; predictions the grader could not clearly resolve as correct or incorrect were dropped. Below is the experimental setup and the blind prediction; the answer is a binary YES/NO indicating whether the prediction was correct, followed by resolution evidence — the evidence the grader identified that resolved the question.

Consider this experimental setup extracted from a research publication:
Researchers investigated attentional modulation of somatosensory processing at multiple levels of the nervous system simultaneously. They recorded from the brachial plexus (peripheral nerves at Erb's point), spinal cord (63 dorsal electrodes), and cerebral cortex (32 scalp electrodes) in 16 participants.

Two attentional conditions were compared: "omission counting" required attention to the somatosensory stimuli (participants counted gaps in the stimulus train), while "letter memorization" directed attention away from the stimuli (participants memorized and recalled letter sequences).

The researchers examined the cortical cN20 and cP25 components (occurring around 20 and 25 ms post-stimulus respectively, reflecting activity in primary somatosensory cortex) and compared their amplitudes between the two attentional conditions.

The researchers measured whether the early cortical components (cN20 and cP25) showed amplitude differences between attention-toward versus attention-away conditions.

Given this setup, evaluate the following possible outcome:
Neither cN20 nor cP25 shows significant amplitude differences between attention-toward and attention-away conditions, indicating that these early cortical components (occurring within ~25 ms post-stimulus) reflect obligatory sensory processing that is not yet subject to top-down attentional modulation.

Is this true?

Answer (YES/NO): YES